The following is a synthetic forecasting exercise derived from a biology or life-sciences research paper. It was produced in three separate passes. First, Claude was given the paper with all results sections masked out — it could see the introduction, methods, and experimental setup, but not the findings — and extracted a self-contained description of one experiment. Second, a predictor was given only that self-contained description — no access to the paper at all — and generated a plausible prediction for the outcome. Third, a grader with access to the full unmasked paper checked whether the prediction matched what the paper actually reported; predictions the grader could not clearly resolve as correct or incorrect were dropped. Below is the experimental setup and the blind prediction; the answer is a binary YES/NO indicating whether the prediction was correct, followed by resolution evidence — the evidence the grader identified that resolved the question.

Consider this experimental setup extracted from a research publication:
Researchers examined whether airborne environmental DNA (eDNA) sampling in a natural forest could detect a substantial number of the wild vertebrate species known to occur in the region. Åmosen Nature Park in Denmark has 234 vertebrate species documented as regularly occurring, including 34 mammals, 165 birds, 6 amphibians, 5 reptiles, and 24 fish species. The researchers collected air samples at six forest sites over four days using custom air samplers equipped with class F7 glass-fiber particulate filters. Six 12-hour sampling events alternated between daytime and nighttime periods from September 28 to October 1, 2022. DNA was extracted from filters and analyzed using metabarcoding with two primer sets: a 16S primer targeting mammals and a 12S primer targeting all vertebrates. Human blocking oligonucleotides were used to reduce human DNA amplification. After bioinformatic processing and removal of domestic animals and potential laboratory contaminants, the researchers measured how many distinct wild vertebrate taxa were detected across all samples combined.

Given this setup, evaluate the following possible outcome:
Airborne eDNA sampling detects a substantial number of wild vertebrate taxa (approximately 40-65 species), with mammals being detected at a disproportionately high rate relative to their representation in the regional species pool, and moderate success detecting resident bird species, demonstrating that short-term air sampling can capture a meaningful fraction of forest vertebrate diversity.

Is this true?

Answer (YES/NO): NO